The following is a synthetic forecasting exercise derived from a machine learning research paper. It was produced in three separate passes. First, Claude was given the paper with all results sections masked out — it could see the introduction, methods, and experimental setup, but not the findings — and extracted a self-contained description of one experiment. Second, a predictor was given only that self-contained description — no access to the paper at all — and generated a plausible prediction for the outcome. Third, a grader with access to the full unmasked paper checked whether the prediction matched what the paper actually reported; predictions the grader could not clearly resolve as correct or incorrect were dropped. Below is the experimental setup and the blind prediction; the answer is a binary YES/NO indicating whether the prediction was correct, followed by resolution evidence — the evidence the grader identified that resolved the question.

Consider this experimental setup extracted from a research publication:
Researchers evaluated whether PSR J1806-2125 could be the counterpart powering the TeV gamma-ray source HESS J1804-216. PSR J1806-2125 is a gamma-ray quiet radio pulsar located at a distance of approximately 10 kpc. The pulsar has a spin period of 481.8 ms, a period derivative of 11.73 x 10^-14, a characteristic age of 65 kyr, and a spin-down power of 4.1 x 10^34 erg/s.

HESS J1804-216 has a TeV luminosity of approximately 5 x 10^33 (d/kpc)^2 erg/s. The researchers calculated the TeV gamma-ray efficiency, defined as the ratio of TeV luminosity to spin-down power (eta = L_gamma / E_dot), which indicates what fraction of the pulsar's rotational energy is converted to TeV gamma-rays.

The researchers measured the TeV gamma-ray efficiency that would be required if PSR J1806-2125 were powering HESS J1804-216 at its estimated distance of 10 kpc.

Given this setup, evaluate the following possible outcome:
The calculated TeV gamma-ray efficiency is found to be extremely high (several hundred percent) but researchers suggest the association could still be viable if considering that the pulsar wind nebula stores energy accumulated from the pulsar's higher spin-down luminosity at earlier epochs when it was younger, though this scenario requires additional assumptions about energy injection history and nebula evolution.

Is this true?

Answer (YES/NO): NO